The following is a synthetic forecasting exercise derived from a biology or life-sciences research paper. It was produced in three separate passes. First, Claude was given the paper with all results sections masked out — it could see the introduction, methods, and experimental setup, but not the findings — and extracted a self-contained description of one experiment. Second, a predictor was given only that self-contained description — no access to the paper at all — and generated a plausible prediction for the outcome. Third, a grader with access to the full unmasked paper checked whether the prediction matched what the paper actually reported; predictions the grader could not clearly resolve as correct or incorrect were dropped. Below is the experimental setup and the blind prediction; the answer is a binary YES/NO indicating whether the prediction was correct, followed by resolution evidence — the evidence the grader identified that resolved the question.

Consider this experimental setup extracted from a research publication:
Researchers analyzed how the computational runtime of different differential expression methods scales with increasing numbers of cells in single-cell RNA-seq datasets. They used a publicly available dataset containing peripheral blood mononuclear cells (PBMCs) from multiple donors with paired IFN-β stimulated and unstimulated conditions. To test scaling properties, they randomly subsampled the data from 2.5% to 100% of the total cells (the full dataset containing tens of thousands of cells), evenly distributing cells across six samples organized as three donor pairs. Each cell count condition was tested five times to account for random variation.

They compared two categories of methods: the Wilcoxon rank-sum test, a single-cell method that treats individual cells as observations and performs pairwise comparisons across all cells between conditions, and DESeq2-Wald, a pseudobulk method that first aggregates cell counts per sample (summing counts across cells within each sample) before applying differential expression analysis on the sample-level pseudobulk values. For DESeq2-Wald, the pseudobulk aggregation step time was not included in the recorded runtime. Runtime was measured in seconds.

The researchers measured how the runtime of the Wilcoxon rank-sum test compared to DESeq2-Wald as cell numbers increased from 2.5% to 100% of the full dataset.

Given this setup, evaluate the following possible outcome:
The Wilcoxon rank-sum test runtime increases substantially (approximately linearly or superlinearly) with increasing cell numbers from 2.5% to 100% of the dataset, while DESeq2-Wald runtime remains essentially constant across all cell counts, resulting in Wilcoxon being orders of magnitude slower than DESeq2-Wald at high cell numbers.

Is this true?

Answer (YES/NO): NO